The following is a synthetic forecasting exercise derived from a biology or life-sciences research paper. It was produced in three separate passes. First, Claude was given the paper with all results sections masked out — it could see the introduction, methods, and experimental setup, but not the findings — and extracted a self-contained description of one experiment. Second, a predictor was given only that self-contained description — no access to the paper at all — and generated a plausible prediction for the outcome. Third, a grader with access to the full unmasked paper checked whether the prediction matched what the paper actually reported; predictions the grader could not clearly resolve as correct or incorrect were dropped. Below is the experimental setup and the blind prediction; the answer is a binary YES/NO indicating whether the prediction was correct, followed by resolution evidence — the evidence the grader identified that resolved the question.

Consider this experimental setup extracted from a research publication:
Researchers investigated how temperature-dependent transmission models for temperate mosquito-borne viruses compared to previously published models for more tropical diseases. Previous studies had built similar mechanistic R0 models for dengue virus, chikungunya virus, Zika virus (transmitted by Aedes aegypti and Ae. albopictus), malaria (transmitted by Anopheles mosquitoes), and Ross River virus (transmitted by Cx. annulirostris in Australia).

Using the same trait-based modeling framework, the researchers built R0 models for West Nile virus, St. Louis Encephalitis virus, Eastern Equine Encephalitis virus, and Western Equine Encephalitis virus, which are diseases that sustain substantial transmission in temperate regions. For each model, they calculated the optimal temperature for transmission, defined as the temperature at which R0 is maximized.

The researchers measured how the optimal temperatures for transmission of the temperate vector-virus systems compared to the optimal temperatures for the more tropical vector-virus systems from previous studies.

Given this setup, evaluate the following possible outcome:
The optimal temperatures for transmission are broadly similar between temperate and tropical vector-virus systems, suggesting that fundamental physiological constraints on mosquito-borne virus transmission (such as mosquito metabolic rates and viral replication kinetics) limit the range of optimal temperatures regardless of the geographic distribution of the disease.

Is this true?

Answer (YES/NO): NO